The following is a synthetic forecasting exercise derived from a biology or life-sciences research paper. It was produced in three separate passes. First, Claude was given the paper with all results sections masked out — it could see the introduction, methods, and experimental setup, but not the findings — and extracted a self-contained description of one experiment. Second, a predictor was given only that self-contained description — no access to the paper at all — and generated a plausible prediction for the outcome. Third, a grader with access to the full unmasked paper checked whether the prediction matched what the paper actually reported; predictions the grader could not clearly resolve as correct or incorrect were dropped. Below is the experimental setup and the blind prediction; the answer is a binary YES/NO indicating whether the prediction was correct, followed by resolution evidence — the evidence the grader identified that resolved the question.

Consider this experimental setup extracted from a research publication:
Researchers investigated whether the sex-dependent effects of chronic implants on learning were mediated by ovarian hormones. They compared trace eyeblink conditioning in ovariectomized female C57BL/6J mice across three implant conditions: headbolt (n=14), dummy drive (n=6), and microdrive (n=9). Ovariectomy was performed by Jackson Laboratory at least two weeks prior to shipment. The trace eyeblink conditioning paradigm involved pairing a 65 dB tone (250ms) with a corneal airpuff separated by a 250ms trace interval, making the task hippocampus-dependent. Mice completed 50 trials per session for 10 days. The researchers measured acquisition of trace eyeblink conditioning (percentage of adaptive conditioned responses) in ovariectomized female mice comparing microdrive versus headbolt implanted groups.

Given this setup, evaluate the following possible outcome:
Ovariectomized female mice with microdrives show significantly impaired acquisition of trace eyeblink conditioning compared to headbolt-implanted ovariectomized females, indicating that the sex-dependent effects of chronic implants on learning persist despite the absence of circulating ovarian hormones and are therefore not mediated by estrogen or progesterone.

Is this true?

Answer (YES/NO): NO